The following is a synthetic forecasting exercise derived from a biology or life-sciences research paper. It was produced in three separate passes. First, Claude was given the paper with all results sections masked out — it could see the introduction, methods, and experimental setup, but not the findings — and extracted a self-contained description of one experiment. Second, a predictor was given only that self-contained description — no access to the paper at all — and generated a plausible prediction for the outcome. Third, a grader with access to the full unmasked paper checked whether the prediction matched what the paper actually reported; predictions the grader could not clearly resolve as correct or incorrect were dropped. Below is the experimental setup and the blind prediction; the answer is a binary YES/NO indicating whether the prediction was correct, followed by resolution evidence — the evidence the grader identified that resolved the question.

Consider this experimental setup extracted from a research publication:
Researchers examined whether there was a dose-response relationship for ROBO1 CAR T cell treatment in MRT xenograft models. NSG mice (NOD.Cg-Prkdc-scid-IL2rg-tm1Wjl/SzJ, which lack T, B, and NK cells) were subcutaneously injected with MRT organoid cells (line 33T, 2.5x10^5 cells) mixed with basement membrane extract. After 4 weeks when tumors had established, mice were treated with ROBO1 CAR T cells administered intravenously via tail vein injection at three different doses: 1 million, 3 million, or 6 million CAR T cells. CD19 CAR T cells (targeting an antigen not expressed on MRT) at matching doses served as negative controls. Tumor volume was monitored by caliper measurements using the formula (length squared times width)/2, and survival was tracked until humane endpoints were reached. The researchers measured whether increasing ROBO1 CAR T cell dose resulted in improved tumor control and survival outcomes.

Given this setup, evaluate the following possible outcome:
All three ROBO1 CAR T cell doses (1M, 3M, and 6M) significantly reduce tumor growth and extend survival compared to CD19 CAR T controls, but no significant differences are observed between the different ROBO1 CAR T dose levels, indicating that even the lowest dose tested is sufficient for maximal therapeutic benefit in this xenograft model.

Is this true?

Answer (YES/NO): NO